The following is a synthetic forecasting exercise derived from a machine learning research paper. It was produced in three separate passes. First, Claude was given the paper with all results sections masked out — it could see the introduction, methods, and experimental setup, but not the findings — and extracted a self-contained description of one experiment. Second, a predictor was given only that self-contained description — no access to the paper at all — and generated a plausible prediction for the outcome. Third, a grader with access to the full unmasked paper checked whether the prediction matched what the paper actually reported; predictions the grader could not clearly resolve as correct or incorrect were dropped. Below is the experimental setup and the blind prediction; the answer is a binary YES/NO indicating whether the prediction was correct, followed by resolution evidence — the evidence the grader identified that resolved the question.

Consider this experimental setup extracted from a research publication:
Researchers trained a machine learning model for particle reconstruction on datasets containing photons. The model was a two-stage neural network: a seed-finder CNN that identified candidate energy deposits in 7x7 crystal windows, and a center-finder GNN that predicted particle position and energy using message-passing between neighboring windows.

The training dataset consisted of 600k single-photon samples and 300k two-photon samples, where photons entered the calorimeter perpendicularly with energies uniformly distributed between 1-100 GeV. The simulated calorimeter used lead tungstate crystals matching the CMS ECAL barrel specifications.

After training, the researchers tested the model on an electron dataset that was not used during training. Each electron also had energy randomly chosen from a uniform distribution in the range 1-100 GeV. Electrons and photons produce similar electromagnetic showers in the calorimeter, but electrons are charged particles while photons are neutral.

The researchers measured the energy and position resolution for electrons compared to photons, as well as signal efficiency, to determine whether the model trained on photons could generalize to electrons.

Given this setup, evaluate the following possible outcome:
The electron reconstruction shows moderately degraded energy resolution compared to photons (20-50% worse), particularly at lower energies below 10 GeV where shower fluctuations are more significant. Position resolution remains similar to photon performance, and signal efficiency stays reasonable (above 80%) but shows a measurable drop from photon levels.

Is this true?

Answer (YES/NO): NO